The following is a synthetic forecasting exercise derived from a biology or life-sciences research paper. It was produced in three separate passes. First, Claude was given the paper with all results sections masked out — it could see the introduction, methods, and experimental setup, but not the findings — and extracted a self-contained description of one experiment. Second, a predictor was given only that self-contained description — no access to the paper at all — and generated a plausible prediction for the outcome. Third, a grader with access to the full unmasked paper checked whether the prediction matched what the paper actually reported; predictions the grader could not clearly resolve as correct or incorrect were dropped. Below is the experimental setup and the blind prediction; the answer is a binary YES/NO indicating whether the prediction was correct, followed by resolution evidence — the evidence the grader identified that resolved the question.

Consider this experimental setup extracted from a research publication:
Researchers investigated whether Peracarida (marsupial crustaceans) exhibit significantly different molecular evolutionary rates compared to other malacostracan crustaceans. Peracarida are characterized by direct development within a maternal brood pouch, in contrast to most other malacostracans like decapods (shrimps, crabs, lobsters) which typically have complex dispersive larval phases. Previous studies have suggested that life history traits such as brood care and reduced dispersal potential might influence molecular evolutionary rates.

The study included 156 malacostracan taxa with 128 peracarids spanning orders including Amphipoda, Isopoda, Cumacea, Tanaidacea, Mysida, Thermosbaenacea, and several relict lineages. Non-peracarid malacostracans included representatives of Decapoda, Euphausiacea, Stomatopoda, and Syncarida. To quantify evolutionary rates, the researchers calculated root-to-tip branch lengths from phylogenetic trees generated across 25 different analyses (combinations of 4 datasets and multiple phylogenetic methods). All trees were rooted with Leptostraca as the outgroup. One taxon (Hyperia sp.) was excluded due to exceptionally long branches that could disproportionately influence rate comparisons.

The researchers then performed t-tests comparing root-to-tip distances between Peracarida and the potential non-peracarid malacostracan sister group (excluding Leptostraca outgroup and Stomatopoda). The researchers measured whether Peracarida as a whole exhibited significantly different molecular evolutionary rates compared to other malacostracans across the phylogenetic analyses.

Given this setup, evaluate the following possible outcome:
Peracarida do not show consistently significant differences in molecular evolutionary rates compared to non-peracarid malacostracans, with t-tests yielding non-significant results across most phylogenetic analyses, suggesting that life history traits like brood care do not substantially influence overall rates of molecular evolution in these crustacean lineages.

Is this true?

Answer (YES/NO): NO